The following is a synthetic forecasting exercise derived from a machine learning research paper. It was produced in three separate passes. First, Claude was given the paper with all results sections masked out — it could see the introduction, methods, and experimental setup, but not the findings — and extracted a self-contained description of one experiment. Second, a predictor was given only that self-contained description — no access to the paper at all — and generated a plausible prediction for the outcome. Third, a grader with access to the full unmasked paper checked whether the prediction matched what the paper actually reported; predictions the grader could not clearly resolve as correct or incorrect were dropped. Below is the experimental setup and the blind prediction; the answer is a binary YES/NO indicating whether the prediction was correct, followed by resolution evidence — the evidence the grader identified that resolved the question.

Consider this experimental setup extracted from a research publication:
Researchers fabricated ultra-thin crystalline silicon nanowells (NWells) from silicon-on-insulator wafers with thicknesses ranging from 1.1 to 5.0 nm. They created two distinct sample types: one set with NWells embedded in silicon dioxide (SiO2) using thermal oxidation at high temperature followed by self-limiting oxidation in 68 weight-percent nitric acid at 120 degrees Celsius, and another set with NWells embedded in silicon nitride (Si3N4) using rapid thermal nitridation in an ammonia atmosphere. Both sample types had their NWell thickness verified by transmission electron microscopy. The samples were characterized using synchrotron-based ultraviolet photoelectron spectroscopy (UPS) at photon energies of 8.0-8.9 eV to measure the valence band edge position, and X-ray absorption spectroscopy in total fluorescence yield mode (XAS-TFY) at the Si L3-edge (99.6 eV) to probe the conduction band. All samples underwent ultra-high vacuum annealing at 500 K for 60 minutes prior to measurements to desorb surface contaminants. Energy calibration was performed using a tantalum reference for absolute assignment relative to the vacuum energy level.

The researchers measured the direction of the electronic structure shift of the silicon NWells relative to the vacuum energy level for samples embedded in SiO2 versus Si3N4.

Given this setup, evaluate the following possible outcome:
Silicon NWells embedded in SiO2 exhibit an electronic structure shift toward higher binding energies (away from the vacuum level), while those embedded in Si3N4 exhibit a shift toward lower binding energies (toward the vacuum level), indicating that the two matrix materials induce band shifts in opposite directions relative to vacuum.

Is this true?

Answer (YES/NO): YES